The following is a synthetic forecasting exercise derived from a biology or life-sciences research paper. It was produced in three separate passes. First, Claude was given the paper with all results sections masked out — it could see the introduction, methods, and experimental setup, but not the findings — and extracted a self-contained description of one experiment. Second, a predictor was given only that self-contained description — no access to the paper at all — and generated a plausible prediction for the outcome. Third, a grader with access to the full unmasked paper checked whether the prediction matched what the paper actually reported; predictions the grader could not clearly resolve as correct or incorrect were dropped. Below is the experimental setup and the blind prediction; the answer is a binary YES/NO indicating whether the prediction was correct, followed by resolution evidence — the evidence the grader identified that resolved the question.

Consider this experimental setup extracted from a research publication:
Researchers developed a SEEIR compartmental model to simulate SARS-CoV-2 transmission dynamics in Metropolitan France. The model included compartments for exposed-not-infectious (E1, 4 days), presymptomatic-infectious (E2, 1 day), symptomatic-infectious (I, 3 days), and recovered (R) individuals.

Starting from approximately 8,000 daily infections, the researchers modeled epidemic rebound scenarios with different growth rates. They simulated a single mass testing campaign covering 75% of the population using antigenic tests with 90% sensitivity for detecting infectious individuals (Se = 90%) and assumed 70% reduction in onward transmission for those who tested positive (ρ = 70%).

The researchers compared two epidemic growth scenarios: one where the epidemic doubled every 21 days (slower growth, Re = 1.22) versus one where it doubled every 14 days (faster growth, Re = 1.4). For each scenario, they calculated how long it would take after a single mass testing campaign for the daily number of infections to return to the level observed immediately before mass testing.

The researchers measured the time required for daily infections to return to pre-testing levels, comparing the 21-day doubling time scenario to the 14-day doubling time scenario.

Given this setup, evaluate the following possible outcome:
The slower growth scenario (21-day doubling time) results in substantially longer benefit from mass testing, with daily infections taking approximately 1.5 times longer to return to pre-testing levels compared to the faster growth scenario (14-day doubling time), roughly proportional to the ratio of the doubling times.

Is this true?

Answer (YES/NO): NO